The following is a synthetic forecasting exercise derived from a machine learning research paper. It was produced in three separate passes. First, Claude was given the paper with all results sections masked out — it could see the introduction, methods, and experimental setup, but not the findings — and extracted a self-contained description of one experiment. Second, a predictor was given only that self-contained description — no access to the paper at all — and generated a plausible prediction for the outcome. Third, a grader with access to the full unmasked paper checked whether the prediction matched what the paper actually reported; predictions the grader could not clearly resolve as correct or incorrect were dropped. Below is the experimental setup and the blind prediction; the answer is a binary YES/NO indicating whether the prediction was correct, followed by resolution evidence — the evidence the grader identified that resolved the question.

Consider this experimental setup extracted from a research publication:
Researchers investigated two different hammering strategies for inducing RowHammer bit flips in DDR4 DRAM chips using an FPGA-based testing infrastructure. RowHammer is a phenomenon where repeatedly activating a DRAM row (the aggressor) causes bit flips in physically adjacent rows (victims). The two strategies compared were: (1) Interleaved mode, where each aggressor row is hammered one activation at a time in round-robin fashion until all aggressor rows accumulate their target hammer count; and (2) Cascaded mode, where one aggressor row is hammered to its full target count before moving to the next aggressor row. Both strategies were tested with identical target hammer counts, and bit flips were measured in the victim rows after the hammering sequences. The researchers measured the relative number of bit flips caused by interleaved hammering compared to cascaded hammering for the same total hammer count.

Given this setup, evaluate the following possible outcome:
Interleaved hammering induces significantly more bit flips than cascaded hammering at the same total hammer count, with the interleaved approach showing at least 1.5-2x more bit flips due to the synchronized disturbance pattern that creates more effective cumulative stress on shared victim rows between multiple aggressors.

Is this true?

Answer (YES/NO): YES